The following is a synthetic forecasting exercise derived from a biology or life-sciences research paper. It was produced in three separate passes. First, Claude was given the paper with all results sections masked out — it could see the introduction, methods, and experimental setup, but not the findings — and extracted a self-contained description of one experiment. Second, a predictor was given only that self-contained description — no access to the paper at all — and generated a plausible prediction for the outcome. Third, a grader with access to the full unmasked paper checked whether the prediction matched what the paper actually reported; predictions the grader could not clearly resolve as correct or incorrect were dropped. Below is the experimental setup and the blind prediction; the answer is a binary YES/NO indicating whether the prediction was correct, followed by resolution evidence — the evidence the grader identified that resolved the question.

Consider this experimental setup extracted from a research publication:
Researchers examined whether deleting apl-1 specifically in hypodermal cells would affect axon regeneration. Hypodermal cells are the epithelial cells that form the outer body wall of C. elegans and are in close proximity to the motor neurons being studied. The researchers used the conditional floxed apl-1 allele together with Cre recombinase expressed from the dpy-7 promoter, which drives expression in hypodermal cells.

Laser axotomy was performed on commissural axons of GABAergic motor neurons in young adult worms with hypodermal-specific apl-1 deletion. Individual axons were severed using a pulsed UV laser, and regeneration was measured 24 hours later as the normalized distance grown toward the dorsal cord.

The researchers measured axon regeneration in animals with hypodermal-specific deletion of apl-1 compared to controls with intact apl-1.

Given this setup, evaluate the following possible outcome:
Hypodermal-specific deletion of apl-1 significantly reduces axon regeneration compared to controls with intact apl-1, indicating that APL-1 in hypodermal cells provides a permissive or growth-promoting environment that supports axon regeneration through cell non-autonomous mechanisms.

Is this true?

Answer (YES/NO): NO